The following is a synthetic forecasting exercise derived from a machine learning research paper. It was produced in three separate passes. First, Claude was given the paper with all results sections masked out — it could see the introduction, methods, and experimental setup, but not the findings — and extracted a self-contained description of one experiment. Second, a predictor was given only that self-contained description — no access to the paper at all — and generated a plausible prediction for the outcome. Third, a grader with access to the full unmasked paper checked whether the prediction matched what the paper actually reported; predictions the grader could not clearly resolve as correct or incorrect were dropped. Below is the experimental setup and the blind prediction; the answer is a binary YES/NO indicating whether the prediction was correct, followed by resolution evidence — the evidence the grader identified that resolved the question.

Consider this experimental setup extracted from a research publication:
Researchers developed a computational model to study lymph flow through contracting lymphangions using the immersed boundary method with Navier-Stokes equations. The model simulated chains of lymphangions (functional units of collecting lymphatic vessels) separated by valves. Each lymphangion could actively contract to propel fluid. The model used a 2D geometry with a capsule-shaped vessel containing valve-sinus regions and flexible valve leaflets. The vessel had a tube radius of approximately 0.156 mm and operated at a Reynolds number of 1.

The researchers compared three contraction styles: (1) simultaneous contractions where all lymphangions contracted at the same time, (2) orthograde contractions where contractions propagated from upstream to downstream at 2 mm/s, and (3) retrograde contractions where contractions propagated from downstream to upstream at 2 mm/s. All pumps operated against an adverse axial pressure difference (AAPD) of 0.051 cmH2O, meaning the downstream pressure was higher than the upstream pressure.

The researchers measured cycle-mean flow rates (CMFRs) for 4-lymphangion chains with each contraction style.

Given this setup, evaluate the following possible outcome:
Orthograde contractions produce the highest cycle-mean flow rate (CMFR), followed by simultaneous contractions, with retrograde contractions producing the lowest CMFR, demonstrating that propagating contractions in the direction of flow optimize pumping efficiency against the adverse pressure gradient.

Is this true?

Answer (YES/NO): NO